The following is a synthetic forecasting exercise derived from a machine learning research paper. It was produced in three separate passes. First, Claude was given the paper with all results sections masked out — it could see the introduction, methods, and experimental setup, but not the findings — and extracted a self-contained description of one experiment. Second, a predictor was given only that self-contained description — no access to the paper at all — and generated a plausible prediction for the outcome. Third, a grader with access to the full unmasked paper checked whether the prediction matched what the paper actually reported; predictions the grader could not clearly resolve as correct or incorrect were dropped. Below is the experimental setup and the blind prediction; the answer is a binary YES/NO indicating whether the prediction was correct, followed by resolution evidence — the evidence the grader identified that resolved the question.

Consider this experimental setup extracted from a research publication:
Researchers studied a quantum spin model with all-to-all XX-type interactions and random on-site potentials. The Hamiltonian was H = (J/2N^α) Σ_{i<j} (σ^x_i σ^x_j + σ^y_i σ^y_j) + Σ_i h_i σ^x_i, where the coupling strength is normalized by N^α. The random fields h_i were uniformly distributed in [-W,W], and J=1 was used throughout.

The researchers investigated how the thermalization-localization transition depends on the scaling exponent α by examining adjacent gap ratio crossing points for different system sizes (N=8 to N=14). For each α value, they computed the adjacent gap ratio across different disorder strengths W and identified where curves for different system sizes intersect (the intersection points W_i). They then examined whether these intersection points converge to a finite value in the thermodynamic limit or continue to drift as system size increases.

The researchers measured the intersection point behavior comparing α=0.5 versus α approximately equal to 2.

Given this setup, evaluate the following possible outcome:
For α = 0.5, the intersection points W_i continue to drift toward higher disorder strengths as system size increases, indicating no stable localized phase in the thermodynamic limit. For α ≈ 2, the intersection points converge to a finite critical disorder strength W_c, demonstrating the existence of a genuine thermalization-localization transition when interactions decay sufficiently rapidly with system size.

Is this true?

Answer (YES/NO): YES